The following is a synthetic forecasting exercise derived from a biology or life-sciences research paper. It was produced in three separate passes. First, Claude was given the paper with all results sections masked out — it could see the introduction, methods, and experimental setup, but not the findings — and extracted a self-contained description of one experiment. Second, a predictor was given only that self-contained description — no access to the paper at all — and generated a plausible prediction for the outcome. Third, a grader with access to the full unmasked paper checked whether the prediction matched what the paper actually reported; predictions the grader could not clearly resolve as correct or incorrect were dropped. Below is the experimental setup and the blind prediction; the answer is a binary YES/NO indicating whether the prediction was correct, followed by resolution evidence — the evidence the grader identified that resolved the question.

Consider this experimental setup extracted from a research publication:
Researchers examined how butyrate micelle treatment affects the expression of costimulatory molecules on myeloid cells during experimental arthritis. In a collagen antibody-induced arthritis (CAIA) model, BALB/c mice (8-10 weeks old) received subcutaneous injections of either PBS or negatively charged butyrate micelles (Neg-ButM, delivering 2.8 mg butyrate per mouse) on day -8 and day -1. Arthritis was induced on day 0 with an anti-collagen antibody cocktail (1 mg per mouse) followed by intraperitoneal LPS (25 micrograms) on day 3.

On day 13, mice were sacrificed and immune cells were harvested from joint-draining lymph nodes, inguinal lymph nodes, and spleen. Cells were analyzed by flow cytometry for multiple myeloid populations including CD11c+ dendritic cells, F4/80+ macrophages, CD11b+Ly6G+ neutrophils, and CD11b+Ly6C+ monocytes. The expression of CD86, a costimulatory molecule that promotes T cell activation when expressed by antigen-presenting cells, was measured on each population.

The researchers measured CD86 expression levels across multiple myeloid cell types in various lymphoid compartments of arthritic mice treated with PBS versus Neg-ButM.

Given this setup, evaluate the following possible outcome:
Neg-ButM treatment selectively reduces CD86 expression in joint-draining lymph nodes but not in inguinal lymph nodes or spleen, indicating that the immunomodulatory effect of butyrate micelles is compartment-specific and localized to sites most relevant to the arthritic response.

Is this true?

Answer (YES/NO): NO